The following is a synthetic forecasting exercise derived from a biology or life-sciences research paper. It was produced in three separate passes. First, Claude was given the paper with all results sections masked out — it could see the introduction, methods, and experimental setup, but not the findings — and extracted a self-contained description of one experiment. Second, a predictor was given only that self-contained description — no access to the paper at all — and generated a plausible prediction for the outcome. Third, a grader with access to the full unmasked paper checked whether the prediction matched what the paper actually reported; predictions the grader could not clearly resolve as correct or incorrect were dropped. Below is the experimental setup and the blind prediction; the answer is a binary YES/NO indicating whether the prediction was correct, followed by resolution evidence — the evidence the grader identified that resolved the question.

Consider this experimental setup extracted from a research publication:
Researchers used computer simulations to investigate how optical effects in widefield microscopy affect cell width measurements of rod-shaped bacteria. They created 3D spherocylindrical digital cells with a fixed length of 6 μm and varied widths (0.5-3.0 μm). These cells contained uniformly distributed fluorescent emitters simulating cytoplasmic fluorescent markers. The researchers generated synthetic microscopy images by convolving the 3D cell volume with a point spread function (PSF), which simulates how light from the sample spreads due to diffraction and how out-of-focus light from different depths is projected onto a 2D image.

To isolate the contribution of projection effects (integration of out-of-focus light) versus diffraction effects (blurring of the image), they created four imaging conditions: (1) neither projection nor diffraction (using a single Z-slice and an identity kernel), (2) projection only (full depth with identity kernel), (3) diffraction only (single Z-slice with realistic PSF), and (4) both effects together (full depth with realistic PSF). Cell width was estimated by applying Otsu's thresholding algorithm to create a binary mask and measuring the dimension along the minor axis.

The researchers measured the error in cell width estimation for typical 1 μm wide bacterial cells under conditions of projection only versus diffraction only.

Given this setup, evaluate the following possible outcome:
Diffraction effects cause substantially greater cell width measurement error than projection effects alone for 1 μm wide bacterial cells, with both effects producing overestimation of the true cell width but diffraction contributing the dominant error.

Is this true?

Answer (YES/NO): NO